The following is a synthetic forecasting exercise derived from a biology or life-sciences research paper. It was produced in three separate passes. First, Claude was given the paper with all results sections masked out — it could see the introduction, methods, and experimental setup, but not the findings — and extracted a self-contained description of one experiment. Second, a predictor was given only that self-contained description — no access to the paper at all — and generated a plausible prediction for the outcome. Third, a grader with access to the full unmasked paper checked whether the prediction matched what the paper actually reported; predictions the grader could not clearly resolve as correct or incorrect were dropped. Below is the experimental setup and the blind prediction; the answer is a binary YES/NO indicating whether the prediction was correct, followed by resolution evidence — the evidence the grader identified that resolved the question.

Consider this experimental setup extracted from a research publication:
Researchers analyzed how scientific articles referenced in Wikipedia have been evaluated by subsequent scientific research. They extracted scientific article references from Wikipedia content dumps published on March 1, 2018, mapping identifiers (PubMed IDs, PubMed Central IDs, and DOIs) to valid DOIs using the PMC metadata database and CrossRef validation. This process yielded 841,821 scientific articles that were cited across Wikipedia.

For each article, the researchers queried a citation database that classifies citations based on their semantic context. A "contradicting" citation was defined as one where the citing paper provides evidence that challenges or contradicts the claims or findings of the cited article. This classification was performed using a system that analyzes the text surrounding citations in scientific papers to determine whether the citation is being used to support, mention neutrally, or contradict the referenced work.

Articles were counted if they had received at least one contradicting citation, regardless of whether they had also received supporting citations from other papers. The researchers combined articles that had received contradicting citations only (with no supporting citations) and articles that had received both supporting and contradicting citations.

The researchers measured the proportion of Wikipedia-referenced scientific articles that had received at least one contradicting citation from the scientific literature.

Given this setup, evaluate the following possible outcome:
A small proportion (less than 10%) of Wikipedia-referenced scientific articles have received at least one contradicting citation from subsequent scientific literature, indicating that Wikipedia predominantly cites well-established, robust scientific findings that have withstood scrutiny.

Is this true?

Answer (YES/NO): NO